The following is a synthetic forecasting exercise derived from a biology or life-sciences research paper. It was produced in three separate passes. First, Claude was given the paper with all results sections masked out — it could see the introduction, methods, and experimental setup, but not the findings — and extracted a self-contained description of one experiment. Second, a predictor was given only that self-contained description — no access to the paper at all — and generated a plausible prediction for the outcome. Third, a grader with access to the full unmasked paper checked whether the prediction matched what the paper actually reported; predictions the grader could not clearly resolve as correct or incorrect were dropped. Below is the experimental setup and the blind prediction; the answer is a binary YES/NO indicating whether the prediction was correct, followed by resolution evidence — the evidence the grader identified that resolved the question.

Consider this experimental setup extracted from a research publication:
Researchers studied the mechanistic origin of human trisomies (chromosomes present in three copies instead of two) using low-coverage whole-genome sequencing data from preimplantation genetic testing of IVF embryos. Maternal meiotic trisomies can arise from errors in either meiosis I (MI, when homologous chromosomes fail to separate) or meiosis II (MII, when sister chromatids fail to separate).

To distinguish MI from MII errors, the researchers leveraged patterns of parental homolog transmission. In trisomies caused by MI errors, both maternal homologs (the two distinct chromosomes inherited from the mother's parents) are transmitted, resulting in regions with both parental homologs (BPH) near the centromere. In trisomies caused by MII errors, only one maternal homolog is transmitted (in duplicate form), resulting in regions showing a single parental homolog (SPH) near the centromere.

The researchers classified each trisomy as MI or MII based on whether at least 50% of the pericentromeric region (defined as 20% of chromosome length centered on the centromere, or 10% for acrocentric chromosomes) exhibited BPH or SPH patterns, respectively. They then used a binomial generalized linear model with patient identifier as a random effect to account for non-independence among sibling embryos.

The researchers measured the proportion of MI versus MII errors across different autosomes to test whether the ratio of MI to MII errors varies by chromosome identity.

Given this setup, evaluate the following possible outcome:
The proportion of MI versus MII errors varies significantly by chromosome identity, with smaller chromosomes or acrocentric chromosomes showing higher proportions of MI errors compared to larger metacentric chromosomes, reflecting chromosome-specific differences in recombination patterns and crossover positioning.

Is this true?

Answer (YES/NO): NO